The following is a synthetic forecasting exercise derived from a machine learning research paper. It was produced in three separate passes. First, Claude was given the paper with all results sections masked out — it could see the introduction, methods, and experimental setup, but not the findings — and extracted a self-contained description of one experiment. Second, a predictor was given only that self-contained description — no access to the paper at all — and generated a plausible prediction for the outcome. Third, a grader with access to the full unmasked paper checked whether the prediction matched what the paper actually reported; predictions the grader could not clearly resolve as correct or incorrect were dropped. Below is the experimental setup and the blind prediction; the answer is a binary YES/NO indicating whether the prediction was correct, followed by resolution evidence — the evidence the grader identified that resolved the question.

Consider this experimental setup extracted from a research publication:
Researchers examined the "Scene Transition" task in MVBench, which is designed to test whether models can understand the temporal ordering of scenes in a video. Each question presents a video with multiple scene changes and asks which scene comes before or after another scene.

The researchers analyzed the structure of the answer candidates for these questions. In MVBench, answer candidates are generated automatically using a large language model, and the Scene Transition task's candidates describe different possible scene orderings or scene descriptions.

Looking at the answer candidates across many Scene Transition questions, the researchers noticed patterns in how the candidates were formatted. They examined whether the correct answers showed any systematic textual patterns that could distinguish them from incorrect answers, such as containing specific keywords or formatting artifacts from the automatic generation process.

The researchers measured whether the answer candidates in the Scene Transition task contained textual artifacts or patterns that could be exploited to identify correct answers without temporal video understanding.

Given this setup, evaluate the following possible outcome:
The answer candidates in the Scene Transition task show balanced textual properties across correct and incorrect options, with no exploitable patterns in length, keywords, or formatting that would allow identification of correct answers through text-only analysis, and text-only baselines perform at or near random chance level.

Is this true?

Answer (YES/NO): NO